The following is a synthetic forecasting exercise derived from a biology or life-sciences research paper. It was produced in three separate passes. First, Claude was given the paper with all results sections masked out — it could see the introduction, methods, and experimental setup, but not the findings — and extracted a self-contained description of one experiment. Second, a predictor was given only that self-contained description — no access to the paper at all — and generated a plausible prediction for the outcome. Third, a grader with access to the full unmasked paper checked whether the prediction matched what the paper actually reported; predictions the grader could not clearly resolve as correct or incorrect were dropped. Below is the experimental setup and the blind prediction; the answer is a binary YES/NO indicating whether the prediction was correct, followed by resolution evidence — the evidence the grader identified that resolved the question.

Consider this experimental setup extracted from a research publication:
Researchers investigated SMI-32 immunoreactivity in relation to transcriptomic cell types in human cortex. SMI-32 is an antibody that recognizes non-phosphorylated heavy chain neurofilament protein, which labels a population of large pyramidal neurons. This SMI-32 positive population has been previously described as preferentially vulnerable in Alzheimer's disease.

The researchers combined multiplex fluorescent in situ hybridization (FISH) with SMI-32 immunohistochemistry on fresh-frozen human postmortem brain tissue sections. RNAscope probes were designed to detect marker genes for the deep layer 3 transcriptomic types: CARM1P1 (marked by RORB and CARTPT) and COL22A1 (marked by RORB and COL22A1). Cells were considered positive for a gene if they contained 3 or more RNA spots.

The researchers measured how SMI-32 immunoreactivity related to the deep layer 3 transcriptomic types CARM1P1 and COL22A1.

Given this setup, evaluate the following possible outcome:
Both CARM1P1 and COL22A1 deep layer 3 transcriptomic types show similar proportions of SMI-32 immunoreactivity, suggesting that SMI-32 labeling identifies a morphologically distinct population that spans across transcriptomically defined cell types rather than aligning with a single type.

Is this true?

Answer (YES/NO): NO